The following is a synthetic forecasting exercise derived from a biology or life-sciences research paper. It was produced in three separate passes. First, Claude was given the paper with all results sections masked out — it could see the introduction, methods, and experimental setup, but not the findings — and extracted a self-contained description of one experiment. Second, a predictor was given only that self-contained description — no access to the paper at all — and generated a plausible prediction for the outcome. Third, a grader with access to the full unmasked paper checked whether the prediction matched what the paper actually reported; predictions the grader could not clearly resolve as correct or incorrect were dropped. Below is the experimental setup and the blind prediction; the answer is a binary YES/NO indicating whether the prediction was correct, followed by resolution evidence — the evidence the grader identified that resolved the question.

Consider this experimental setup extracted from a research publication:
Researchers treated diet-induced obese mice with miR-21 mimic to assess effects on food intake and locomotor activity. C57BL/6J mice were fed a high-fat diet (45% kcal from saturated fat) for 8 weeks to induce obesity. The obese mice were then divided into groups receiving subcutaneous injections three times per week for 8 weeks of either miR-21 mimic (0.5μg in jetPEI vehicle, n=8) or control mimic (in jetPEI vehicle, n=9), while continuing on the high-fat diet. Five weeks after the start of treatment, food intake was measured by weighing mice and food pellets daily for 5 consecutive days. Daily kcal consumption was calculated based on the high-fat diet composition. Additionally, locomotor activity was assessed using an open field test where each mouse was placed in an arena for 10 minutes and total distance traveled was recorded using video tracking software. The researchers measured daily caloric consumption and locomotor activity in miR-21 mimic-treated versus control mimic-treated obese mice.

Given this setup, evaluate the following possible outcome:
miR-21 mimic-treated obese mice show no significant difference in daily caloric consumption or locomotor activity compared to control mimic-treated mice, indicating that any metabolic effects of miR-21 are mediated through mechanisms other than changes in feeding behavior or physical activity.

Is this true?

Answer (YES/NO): YES